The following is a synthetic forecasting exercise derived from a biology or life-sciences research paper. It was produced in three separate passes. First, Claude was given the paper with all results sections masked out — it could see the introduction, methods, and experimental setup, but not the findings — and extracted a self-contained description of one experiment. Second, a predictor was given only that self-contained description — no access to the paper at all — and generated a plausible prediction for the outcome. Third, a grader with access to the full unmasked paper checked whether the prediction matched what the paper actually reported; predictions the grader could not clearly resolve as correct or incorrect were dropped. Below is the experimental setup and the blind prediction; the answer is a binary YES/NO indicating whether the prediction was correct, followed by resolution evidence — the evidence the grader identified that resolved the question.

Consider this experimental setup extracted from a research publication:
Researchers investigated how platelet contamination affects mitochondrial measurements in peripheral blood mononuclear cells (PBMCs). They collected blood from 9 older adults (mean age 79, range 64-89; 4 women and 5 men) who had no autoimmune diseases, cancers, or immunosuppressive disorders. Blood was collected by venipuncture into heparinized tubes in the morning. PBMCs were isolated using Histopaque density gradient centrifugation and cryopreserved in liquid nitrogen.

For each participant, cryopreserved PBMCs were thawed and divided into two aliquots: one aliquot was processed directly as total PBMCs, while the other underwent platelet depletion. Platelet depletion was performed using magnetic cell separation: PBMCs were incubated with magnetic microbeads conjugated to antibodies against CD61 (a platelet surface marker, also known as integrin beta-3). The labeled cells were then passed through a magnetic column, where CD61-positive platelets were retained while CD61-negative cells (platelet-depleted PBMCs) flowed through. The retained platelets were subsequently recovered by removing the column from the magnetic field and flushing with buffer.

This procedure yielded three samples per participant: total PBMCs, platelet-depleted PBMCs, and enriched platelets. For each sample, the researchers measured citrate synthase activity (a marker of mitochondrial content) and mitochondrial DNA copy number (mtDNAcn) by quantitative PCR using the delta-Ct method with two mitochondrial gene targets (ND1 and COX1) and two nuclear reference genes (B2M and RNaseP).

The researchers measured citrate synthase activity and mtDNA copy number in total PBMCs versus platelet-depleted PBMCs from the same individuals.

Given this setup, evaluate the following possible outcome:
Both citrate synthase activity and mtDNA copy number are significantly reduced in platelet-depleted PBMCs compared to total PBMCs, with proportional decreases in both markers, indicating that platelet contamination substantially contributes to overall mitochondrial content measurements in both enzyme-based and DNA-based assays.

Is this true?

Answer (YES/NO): NO